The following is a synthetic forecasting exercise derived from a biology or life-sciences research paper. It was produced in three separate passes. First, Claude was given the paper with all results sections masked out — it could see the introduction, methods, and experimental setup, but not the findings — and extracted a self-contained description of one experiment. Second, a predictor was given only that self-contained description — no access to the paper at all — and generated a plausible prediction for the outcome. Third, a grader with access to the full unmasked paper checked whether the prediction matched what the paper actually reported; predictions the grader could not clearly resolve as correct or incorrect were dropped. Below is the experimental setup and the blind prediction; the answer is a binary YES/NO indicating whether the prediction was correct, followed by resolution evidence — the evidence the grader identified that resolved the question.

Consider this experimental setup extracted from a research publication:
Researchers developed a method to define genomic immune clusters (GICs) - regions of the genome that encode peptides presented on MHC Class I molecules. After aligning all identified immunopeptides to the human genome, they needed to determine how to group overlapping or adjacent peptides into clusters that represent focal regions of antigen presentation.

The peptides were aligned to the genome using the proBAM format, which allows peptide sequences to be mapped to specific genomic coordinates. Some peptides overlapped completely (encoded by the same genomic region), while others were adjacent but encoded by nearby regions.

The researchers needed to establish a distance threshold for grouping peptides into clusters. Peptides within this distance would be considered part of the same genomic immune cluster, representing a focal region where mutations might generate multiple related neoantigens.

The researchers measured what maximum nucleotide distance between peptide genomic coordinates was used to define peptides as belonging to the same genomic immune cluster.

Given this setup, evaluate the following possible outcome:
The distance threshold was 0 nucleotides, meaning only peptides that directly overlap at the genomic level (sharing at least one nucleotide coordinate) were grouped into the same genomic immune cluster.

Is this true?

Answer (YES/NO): NO